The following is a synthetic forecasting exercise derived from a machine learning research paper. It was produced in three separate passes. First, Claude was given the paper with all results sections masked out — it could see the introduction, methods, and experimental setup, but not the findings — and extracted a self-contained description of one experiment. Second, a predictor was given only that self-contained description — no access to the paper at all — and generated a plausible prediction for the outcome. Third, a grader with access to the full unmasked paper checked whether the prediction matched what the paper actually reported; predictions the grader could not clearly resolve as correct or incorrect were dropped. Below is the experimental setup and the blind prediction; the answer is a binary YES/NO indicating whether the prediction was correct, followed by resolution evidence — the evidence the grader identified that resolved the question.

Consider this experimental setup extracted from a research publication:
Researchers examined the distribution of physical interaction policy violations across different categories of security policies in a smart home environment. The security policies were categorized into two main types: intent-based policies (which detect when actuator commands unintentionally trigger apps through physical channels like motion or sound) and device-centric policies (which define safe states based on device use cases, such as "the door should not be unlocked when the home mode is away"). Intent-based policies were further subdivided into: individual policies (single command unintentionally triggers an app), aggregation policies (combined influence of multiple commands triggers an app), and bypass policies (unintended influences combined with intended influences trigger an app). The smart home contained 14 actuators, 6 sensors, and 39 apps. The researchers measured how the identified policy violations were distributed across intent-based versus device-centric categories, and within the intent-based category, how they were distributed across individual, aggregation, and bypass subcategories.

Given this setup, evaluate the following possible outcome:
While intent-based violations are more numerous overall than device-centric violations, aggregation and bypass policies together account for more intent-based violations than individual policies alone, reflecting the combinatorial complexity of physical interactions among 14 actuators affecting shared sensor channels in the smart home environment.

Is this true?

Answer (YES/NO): NO